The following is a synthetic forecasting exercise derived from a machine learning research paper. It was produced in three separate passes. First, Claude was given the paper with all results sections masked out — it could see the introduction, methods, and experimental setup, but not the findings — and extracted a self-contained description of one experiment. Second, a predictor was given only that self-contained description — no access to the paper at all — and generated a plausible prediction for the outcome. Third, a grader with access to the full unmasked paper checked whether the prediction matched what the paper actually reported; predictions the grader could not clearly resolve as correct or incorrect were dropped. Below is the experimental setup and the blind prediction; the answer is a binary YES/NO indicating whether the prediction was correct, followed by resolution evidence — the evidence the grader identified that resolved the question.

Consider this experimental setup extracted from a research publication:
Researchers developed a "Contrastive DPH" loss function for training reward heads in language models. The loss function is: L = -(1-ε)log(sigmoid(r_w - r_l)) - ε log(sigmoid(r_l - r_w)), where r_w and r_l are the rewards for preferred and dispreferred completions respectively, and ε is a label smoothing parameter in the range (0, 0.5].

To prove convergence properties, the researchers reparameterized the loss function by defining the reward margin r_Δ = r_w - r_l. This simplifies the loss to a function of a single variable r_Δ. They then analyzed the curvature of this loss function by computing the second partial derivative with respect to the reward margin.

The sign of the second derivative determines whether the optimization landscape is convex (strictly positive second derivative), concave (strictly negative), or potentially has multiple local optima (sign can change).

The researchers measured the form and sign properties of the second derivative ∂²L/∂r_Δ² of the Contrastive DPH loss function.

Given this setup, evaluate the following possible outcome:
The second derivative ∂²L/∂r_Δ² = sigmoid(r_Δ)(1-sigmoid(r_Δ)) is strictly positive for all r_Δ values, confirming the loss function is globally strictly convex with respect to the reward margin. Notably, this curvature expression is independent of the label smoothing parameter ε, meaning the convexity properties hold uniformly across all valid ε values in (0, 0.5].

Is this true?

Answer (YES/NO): YES